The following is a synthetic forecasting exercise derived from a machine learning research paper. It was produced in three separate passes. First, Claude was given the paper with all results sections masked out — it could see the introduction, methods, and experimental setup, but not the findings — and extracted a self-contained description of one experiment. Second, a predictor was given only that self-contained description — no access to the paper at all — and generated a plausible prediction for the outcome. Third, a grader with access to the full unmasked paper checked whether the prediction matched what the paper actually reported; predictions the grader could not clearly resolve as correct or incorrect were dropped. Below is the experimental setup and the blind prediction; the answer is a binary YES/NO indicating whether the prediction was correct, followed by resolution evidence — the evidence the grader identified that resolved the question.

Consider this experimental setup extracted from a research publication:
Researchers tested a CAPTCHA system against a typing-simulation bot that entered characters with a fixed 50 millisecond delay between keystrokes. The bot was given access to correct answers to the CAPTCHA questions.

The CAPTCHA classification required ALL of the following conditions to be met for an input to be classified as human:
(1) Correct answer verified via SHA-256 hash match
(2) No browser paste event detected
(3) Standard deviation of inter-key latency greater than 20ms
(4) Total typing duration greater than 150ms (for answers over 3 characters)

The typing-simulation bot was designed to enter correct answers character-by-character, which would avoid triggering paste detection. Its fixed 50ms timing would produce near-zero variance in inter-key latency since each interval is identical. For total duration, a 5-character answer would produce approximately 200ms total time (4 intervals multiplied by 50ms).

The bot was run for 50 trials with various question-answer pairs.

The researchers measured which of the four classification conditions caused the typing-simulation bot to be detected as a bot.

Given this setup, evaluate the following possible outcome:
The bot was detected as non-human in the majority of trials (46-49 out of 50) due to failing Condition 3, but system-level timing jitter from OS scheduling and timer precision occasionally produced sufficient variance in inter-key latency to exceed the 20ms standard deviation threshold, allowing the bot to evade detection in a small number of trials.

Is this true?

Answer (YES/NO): NO